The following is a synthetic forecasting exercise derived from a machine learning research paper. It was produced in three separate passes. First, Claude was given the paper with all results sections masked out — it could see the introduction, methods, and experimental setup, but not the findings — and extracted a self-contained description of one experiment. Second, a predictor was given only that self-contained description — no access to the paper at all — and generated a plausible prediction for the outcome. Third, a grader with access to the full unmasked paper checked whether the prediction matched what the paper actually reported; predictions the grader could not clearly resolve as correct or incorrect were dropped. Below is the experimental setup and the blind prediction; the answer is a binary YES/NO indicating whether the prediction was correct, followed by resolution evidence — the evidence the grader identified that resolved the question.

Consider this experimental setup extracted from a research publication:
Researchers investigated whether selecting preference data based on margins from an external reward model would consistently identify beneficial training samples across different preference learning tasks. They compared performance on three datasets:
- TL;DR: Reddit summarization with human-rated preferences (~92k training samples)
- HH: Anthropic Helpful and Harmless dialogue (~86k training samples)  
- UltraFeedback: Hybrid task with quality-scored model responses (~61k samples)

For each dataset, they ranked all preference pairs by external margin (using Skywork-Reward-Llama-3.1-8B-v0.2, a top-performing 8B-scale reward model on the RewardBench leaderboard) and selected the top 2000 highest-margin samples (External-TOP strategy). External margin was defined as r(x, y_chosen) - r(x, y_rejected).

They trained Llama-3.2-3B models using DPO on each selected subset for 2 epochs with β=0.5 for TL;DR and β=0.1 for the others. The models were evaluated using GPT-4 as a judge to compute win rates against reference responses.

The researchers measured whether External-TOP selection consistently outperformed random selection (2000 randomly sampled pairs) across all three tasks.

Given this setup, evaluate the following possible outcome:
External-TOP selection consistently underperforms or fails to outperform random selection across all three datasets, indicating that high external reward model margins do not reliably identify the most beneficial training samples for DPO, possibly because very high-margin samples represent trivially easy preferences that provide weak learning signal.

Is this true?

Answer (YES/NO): NO